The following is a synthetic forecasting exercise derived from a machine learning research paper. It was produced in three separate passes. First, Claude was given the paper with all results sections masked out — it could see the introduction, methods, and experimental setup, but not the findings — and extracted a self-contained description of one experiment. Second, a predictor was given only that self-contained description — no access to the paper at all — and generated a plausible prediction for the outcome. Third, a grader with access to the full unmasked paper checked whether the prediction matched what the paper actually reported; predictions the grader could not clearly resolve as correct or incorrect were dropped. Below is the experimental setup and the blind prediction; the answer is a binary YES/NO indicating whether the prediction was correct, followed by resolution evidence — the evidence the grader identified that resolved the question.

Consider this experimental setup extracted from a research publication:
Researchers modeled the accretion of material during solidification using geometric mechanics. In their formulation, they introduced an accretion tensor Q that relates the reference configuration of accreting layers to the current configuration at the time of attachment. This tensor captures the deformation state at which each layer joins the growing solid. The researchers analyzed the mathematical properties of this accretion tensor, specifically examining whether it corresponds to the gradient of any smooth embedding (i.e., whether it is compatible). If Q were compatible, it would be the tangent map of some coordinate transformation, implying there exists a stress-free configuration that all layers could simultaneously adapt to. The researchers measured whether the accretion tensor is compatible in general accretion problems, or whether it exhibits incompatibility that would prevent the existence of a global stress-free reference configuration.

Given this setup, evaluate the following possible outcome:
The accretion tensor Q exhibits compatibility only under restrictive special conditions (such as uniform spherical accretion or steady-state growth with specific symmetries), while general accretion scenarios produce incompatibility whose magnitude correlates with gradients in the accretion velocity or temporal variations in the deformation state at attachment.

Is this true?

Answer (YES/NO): NO